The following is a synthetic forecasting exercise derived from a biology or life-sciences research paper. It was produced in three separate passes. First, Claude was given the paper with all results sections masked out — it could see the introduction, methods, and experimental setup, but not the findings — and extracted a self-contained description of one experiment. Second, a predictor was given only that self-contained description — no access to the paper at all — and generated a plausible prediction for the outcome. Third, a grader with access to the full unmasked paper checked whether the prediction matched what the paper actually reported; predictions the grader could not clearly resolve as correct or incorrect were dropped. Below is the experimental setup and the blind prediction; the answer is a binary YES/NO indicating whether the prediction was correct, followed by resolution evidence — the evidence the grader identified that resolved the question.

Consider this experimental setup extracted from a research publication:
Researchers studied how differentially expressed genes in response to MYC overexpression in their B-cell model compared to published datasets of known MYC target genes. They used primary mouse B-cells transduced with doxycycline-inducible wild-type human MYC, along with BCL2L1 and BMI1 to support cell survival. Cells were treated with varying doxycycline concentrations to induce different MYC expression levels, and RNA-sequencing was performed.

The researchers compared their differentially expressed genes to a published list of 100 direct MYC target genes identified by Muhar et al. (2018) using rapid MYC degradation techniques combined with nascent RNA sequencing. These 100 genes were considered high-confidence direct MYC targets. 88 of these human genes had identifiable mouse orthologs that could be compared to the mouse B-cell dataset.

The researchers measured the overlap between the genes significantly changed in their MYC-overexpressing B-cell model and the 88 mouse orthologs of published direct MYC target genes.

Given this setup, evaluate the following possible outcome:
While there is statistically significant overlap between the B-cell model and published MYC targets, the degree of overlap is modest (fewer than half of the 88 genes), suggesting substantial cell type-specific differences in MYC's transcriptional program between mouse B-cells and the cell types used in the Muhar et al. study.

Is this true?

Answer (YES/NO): NO